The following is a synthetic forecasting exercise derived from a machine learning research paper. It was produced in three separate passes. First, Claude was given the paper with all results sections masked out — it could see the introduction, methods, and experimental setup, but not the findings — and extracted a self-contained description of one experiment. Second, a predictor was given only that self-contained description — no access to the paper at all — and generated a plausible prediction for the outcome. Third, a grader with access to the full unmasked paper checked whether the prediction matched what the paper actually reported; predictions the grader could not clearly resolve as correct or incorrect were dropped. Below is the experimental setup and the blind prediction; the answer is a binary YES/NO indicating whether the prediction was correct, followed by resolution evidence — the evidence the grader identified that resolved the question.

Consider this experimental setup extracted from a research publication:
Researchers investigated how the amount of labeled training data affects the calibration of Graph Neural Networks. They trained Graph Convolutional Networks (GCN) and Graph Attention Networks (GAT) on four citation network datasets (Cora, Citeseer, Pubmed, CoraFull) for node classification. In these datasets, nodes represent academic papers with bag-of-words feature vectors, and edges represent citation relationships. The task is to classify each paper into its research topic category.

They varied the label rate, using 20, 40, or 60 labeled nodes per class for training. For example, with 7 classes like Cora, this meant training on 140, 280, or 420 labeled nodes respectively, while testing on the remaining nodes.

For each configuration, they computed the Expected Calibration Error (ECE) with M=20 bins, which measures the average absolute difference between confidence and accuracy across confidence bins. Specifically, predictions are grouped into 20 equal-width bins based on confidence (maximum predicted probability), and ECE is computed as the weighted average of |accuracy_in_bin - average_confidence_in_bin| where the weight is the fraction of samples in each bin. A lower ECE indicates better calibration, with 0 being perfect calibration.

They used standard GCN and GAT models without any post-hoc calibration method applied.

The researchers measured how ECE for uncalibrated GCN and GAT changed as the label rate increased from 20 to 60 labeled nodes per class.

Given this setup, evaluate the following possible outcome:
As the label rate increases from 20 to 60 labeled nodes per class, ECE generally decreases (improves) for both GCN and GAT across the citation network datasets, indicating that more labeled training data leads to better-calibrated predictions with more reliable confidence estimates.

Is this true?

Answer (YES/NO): NO